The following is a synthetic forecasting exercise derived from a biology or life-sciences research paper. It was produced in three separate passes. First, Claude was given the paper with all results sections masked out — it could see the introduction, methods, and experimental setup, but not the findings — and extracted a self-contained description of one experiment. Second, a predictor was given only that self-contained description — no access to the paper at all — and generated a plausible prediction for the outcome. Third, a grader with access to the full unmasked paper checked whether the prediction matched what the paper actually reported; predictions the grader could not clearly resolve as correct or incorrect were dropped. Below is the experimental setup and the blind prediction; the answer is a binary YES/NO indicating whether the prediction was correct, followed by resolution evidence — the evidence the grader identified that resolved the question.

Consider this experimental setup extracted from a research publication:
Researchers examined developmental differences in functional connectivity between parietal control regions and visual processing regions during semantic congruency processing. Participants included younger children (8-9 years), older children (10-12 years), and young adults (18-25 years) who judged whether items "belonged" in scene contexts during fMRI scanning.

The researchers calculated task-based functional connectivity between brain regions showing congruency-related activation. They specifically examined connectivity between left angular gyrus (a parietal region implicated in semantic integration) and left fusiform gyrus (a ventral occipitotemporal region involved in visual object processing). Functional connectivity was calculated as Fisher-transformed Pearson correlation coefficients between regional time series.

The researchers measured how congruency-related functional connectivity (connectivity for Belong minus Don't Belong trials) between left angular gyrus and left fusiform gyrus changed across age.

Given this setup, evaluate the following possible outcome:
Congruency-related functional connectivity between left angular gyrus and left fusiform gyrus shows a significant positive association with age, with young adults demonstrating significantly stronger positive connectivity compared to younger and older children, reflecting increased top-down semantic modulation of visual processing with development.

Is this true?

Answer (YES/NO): NO